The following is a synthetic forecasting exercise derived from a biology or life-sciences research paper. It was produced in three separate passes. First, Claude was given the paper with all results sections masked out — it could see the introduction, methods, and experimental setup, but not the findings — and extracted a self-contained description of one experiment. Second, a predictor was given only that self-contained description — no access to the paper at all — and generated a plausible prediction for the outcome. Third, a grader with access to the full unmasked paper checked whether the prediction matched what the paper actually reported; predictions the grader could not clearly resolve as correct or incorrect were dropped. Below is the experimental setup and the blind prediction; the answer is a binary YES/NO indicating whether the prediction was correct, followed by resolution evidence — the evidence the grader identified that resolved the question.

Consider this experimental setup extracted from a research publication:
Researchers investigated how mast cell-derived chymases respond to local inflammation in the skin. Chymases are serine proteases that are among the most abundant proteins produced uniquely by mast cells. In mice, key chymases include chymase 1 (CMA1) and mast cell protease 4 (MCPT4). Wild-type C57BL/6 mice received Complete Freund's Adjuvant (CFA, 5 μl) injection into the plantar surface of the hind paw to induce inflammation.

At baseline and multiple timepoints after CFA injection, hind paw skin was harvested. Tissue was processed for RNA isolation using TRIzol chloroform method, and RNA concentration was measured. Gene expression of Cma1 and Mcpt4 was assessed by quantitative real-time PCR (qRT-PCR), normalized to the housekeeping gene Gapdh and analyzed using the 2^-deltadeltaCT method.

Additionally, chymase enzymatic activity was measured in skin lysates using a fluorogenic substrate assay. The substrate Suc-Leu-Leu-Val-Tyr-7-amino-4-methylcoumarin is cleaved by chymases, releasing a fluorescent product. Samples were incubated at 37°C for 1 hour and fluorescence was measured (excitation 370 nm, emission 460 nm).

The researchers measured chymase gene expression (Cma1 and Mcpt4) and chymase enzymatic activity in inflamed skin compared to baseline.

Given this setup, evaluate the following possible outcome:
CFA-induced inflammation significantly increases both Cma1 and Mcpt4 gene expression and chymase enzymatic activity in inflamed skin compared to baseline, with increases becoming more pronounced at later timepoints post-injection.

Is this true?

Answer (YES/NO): YES